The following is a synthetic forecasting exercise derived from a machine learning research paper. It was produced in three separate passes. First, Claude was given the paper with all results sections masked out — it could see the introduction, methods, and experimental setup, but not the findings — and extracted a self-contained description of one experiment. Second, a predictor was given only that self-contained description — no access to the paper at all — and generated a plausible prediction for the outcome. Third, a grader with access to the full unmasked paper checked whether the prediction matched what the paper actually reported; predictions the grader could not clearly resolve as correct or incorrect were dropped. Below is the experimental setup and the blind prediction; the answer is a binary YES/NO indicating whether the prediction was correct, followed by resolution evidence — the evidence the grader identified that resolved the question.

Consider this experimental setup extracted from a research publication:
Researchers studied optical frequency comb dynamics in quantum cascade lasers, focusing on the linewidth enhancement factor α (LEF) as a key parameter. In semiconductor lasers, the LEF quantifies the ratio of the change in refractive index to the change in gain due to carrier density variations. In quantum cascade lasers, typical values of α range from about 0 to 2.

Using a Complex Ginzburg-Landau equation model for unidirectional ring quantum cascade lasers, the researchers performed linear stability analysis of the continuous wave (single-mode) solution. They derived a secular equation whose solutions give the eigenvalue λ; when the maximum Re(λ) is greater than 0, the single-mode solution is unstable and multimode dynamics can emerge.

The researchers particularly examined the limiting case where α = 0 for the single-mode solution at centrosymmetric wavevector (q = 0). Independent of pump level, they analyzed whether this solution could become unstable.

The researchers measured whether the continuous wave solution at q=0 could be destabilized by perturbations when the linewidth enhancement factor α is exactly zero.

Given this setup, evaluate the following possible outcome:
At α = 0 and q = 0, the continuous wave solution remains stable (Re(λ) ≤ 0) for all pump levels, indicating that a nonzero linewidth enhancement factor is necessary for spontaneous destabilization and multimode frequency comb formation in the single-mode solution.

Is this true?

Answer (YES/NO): YES